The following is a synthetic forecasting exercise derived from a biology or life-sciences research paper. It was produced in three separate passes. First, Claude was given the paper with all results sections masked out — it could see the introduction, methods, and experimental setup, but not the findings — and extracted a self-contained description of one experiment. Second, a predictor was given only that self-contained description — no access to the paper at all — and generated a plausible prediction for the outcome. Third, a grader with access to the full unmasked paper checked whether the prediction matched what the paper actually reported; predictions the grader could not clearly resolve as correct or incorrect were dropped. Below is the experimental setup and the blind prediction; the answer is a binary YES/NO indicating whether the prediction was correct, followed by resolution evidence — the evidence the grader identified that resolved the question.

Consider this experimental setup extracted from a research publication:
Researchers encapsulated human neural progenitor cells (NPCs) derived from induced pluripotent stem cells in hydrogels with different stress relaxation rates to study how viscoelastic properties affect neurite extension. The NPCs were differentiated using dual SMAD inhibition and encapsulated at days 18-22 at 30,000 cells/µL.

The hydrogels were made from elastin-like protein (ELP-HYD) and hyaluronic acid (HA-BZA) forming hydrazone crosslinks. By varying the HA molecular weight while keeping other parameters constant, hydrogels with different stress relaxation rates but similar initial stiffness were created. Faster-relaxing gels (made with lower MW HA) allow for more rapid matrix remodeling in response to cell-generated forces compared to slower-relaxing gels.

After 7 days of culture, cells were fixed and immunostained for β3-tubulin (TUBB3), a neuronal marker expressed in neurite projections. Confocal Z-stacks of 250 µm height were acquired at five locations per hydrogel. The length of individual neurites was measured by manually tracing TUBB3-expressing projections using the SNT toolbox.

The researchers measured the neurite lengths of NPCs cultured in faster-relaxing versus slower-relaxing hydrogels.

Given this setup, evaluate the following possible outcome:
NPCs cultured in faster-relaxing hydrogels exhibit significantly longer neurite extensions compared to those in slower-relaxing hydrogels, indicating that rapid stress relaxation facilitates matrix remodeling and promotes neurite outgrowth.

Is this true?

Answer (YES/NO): NO